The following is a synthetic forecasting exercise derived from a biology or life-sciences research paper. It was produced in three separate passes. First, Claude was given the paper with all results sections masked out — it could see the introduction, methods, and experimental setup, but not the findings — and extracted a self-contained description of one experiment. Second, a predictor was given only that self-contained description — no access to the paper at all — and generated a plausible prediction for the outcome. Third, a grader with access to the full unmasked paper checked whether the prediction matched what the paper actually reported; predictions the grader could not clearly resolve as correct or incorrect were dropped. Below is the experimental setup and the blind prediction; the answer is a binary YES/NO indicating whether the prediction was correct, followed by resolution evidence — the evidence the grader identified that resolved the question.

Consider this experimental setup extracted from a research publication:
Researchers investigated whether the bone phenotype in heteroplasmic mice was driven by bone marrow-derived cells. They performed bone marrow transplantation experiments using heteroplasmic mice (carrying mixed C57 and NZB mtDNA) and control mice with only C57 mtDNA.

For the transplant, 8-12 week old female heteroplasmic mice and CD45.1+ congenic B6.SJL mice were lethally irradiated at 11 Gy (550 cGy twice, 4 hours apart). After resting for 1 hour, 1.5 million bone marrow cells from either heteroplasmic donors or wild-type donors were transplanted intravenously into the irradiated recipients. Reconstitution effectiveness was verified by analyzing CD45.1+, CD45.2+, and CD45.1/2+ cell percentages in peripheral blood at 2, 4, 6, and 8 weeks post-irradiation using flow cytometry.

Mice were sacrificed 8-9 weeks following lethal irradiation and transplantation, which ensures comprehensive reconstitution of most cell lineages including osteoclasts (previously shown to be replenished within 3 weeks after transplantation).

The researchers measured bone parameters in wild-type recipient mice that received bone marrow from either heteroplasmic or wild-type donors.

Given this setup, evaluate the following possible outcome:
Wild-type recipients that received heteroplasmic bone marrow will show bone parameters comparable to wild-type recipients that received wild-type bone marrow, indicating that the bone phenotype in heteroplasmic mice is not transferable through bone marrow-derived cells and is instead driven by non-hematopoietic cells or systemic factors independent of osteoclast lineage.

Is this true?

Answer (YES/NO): NO